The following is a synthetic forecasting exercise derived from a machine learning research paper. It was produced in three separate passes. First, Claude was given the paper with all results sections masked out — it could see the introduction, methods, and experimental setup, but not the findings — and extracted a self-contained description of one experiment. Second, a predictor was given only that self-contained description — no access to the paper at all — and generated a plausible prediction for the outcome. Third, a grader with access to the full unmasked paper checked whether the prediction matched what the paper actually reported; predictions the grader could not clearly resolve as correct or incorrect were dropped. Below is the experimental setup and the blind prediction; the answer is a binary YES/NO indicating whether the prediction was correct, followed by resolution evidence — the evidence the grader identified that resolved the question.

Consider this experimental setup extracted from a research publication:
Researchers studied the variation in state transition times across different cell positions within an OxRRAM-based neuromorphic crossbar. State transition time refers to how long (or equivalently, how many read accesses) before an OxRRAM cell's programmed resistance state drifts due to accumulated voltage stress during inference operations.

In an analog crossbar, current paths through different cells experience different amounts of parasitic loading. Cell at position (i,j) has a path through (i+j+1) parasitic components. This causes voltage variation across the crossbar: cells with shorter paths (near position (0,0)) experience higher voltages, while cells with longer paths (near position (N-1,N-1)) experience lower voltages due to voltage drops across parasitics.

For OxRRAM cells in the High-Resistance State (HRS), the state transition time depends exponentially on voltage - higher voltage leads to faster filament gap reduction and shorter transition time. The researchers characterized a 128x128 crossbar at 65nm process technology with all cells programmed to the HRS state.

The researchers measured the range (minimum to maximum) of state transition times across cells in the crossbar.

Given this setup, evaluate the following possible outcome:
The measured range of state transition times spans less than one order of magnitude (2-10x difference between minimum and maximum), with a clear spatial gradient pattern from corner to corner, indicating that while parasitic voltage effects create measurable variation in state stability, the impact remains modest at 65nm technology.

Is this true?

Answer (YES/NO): YES